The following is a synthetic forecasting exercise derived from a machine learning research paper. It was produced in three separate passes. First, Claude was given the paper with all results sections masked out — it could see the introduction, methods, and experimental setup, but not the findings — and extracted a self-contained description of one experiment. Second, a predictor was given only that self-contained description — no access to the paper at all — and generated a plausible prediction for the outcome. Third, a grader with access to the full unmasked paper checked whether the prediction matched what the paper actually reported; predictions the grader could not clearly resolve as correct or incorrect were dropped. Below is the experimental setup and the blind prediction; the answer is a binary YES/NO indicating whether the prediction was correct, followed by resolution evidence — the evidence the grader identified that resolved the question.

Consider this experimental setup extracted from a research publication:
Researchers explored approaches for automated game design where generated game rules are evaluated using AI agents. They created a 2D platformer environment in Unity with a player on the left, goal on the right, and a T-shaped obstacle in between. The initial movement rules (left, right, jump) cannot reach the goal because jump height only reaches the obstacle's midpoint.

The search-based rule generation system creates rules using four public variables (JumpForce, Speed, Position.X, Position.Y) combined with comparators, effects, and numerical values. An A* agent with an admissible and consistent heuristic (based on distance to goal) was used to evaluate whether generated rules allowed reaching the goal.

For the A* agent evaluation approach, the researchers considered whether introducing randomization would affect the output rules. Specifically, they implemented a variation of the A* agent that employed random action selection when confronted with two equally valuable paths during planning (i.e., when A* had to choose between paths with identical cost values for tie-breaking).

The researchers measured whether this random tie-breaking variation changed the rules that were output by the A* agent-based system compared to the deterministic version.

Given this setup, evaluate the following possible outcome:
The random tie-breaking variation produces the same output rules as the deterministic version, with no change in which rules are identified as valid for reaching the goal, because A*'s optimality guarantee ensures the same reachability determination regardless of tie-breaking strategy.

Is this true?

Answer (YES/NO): YES